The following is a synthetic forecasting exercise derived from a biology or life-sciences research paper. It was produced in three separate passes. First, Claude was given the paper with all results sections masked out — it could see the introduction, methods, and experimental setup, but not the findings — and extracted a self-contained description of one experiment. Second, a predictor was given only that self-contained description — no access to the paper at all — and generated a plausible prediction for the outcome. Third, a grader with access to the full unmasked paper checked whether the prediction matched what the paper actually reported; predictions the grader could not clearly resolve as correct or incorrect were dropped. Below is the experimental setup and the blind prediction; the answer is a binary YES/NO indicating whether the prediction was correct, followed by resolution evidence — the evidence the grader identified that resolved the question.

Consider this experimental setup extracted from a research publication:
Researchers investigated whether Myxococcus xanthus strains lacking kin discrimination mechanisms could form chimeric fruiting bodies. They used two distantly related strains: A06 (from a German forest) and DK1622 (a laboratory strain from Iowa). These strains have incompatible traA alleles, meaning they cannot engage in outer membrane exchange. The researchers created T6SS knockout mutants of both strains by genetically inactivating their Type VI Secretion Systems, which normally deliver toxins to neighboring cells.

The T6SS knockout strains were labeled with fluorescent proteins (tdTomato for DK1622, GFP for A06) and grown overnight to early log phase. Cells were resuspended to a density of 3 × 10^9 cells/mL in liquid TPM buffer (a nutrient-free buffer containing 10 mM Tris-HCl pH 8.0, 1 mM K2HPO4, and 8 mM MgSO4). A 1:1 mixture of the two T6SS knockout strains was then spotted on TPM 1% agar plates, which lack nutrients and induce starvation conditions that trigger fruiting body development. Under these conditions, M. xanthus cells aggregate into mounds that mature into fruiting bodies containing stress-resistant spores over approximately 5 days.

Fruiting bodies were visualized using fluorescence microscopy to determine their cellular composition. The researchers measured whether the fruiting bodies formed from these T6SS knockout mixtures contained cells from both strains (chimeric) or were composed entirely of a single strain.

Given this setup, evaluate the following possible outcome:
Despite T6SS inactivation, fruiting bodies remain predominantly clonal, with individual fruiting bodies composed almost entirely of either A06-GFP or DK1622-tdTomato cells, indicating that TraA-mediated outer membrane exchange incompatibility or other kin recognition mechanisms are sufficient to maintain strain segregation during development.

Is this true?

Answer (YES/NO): NO